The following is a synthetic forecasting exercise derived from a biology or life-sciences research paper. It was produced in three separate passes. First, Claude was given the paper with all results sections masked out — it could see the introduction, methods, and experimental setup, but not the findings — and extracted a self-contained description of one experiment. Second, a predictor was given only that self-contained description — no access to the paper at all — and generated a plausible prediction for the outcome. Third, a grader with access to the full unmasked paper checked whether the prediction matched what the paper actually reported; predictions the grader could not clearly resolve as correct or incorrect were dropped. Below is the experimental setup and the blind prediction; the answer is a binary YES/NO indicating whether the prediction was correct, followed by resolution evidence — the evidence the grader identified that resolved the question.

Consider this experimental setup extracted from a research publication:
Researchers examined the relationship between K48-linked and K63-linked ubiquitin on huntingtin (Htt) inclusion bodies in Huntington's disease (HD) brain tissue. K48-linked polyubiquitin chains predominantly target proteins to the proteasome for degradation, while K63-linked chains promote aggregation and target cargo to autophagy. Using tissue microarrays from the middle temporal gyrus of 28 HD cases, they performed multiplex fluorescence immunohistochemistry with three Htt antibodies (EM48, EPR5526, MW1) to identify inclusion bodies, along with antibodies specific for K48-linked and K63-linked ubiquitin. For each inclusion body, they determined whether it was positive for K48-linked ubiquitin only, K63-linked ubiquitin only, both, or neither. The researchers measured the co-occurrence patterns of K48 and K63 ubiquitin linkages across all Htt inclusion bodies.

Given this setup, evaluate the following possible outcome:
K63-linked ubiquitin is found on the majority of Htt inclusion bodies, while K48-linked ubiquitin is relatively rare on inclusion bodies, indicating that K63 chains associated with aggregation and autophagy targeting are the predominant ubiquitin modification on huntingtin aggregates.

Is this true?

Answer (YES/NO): YES